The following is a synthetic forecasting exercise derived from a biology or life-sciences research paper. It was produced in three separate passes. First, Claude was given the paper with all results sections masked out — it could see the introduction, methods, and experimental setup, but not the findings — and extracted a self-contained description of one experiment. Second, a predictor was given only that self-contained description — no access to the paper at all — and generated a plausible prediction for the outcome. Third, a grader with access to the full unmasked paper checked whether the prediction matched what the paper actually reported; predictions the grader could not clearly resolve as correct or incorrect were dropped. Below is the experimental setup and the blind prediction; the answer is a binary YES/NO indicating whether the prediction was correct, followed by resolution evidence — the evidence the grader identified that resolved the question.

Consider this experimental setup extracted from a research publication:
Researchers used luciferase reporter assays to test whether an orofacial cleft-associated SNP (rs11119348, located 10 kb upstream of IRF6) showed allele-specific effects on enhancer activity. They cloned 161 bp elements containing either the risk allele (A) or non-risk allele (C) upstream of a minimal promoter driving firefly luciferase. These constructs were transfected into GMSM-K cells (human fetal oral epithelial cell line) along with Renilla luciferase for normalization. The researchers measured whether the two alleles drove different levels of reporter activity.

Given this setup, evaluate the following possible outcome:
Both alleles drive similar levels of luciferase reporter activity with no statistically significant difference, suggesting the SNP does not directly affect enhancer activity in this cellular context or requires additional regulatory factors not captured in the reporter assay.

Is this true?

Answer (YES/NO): NO